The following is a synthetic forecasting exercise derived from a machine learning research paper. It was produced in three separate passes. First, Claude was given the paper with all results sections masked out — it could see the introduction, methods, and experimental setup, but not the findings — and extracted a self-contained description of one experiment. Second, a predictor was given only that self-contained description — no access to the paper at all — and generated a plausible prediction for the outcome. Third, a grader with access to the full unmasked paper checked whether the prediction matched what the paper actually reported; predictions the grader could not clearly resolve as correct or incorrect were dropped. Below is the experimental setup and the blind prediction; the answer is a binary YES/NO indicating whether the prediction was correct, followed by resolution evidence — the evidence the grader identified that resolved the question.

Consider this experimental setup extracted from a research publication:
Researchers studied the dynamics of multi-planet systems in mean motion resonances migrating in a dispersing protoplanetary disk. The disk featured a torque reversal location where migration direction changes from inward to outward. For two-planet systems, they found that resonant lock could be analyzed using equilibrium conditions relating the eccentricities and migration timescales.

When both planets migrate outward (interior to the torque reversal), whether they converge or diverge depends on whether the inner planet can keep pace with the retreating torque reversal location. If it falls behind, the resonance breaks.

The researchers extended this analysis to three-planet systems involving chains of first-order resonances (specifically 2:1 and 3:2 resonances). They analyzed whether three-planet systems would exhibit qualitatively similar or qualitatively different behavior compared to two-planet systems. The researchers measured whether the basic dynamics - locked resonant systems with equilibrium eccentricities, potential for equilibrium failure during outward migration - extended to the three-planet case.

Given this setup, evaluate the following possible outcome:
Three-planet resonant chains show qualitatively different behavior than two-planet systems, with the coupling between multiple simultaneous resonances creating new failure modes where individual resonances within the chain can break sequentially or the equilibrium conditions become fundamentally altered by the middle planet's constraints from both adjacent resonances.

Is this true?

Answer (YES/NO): NO